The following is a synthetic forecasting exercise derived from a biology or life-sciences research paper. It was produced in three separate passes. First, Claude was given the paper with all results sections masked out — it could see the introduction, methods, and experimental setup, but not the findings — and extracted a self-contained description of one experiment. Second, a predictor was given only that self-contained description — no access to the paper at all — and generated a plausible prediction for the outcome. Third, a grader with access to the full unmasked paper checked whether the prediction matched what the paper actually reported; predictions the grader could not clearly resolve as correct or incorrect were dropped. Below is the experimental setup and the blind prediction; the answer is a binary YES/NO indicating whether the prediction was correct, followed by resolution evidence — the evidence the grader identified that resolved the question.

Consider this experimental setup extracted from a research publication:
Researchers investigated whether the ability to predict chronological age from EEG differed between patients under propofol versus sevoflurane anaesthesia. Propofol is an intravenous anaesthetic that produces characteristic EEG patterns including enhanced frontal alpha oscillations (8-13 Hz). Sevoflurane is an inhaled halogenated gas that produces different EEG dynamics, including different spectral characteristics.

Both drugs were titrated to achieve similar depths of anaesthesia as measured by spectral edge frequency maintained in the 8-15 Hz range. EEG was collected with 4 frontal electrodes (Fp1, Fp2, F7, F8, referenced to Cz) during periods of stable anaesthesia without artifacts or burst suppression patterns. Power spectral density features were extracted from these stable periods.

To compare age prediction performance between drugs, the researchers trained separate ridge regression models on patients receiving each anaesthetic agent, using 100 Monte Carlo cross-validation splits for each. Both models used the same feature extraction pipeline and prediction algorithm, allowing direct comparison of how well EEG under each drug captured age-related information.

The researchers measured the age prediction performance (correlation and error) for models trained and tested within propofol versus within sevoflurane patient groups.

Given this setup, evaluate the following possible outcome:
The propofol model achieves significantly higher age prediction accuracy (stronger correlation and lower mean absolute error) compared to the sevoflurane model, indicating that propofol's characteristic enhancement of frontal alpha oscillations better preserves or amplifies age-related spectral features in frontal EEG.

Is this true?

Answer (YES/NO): YES